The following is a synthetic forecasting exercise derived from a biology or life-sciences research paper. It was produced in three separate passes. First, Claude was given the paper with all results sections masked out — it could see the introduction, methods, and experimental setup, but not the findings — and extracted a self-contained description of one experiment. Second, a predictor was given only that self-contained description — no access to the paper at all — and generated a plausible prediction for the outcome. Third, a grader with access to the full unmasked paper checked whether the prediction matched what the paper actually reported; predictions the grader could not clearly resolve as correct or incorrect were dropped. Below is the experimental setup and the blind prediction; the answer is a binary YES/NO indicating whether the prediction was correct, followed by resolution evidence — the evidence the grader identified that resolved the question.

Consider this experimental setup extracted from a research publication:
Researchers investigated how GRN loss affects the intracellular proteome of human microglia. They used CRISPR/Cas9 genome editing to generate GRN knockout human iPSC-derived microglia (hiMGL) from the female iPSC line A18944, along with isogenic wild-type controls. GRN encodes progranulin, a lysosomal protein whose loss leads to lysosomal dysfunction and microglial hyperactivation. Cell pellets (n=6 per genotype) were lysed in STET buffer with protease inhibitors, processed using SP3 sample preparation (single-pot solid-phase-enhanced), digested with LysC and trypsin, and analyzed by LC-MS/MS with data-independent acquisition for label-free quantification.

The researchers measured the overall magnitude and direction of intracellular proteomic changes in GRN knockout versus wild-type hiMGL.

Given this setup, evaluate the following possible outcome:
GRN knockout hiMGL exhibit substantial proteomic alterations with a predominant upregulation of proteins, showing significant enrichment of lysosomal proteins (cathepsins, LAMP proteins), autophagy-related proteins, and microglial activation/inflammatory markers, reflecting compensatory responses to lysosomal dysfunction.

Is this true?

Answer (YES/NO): NO